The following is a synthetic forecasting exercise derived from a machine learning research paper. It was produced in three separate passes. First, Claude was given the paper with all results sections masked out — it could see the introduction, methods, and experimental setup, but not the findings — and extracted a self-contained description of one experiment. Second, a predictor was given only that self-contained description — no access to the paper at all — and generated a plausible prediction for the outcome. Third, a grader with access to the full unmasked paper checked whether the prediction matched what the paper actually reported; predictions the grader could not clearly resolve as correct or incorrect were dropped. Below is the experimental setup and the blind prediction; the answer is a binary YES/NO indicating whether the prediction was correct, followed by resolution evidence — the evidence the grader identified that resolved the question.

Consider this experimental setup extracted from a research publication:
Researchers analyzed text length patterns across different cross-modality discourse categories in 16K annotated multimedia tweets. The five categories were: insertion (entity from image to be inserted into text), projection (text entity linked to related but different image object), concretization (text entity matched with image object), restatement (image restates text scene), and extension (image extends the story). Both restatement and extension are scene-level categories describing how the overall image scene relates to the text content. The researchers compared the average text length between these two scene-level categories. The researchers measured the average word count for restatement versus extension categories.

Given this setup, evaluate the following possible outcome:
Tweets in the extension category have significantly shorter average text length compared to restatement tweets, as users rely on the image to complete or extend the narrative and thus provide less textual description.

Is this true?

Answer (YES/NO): YES